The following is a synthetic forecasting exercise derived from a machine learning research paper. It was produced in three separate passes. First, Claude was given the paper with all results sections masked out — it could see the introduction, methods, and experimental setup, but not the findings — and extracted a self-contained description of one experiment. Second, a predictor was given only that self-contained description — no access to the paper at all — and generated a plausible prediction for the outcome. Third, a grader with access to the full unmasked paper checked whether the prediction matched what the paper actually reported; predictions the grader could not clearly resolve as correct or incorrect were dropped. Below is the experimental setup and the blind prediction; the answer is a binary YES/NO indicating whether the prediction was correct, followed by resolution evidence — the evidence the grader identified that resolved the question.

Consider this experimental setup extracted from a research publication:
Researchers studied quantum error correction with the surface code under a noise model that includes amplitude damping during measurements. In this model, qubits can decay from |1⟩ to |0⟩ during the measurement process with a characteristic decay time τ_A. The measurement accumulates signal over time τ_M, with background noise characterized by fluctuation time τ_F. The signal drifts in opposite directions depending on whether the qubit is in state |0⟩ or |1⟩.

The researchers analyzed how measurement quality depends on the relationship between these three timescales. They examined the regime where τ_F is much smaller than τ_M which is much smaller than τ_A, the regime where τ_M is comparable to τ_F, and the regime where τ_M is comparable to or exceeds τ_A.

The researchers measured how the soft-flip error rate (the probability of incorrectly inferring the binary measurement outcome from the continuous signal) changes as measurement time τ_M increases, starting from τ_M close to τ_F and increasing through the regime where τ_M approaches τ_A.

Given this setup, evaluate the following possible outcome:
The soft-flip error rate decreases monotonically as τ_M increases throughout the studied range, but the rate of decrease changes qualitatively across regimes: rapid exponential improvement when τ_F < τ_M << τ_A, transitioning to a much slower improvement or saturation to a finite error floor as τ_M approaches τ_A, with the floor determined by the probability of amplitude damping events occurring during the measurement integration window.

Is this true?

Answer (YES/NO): NO